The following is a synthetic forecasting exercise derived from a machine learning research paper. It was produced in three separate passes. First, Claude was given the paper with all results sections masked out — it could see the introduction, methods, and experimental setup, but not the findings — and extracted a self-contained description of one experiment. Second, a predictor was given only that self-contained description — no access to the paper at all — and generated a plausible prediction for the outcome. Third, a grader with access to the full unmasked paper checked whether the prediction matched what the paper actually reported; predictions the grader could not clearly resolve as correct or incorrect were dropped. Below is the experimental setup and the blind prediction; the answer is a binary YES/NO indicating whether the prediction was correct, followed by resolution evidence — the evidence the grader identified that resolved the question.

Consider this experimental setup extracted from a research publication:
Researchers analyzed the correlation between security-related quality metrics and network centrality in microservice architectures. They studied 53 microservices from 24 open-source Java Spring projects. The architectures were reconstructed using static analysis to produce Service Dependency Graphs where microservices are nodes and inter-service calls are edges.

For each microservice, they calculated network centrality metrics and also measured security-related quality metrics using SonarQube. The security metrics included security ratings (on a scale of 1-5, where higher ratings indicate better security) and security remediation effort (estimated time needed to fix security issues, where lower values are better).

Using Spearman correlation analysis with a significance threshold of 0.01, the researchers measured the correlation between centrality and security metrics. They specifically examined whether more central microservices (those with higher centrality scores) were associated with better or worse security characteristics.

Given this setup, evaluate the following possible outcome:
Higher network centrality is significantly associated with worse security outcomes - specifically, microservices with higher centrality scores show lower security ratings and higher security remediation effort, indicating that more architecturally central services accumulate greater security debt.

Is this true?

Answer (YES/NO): NO